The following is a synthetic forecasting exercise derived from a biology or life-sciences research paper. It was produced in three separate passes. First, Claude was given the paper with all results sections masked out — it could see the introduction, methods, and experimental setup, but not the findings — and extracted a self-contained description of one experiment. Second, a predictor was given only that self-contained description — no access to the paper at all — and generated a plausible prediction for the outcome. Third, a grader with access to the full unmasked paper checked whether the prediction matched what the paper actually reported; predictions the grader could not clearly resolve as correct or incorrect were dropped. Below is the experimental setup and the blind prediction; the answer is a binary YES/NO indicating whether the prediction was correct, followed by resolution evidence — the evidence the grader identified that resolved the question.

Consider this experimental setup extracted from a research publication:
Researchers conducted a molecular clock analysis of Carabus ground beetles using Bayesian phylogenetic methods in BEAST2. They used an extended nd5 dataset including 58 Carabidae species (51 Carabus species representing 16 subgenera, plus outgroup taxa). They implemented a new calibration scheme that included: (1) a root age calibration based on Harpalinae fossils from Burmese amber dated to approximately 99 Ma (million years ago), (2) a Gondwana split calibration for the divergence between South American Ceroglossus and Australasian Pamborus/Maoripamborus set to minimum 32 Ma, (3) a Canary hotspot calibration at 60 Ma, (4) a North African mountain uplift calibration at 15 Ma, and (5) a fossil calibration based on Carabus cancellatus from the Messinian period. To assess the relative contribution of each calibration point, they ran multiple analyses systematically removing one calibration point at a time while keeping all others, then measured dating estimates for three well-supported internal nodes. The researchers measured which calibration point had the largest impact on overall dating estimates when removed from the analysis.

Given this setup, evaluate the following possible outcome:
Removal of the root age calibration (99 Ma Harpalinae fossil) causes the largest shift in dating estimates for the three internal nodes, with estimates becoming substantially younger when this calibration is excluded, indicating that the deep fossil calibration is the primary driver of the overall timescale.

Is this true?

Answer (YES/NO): YES